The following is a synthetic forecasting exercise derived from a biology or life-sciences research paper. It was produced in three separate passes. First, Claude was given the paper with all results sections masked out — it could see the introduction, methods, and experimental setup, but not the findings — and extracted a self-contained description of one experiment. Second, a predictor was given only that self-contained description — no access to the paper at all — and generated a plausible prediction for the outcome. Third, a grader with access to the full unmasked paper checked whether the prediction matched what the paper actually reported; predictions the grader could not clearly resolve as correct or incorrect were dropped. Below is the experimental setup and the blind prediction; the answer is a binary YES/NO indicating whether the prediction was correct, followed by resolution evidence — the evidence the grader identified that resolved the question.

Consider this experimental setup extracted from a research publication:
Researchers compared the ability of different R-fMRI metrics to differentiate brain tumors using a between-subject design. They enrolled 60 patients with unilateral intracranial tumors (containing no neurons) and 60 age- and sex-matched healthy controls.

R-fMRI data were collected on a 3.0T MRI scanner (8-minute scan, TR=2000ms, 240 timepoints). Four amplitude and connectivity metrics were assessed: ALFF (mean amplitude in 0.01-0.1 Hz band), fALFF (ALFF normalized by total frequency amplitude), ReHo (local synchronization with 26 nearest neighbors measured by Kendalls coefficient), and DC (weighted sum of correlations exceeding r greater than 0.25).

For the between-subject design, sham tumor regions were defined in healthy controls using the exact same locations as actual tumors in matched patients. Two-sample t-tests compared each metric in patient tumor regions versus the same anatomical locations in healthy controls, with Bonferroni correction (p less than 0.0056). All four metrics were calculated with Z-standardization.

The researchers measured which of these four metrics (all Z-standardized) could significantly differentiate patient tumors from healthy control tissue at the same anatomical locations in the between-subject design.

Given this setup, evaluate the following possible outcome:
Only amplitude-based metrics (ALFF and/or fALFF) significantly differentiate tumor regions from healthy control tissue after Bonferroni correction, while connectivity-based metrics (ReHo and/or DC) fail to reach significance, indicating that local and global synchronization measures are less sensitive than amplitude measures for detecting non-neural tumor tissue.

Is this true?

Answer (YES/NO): YES